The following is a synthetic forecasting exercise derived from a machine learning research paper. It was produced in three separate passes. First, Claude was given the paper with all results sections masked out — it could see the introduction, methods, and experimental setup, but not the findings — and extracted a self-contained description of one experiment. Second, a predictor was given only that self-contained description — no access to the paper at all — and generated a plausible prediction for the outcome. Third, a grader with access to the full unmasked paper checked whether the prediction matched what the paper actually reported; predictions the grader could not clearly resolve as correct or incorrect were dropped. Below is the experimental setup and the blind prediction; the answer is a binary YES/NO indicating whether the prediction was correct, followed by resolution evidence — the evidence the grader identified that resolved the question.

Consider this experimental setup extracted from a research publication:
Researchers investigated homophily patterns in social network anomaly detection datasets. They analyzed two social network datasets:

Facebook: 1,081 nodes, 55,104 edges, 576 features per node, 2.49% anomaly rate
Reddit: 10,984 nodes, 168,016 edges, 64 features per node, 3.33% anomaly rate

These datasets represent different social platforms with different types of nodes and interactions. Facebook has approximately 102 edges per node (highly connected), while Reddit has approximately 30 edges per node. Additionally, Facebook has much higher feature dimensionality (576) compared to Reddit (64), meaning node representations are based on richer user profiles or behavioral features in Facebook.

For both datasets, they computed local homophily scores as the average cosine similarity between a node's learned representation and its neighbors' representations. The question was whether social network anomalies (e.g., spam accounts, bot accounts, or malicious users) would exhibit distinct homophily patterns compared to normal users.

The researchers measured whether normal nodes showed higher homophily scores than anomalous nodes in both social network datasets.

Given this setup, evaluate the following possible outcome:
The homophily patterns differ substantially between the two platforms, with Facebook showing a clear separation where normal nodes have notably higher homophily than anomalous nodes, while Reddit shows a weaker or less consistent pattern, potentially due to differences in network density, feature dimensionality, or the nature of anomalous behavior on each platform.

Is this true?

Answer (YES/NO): NO